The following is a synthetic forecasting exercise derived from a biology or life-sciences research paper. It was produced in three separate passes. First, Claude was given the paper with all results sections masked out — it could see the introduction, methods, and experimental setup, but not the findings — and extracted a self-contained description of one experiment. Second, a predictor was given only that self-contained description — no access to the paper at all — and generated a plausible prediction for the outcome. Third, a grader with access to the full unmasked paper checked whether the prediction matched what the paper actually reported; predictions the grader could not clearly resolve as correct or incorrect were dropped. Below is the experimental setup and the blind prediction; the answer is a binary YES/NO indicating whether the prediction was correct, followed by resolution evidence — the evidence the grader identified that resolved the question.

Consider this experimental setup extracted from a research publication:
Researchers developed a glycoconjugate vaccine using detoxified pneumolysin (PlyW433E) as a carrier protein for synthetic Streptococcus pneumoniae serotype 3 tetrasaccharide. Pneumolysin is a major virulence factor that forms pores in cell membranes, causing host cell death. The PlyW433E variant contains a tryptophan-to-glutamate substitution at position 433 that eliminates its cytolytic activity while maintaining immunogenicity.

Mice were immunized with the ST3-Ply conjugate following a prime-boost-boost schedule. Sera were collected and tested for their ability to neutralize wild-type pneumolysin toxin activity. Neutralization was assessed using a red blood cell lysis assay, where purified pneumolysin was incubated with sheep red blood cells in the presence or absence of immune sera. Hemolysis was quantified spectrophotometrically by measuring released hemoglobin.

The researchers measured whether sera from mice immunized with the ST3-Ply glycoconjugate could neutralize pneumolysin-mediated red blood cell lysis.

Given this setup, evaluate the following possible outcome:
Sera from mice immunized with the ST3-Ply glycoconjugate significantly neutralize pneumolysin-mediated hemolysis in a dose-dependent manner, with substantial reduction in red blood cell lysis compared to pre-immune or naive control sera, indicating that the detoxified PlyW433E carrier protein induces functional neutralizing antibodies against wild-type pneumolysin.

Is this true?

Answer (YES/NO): YES